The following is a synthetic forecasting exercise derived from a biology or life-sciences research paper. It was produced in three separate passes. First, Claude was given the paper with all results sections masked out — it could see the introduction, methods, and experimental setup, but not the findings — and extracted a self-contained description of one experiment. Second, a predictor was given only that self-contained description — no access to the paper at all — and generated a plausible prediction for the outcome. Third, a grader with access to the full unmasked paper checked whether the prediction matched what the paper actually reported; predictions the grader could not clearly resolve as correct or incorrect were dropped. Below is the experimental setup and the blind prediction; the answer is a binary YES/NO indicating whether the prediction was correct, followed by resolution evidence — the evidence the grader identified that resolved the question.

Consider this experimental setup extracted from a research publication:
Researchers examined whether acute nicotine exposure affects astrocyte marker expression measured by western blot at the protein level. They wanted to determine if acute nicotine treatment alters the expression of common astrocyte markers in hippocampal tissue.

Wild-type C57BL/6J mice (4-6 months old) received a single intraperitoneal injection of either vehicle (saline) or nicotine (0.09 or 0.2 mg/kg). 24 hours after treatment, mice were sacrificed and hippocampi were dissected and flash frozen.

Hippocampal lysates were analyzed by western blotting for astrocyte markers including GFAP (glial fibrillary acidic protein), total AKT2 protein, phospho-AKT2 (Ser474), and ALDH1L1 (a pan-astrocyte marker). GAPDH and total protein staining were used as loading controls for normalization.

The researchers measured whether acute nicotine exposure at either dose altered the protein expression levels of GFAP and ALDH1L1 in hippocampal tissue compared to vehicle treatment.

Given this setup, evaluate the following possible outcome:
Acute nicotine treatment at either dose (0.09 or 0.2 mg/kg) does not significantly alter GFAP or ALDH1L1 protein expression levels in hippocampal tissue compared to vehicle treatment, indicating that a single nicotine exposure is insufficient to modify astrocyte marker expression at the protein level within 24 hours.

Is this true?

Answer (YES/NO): YES